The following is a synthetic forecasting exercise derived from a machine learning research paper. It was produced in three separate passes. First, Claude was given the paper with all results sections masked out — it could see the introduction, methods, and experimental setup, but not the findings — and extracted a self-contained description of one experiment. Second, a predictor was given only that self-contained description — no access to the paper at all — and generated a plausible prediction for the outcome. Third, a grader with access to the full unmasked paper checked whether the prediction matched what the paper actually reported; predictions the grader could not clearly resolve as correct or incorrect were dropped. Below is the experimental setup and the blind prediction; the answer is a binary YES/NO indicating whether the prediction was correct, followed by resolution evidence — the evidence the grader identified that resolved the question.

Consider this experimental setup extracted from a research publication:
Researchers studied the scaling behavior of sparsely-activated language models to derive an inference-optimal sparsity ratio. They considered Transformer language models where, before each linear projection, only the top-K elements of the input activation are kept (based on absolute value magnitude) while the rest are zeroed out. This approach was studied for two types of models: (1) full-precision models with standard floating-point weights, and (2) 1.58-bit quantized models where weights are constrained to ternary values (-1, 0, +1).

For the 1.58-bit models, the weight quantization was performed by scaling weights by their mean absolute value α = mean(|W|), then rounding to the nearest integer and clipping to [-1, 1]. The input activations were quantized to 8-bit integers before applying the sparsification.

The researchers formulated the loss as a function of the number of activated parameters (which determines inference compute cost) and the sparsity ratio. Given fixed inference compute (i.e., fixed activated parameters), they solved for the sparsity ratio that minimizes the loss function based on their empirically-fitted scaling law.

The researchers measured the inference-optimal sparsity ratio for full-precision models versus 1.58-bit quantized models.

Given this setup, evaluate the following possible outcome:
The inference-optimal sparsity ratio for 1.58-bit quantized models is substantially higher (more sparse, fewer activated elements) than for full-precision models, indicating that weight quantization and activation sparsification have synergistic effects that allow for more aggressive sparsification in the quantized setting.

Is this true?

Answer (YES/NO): YES